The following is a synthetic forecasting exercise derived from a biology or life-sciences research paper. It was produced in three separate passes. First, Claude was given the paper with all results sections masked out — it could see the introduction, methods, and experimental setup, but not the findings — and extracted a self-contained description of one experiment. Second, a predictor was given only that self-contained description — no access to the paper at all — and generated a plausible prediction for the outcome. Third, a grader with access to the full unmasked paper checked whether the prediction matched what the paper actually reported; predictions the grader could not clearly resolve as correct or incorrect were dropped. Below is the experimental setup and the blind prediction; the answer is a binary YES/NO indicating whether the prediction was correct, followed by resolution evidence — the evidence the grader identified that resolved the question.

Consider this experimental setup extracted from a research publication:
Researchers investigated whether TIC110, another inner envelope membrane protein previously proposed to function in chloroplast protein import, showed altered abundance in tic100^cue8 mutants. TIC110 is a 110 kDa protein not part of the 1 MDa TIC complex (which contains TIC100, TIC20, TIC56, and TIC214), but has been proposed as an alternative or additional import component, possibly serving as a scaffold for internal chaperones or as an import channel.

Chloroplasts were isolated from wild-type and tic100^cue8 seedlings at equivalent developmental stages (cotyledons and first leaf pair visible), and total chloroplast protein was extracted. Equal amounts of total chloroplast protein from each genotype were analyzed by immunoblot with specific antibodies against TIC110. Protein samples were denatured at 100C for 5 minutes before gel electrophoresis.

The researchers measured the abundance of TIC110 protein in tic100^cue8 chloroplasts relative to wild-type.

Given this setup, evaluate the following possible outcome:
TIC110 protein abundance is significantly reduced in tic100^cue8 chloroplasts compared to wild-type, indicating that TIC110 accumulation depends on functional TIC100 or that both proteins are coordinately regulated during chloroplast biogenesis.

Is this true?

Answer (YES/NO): NO